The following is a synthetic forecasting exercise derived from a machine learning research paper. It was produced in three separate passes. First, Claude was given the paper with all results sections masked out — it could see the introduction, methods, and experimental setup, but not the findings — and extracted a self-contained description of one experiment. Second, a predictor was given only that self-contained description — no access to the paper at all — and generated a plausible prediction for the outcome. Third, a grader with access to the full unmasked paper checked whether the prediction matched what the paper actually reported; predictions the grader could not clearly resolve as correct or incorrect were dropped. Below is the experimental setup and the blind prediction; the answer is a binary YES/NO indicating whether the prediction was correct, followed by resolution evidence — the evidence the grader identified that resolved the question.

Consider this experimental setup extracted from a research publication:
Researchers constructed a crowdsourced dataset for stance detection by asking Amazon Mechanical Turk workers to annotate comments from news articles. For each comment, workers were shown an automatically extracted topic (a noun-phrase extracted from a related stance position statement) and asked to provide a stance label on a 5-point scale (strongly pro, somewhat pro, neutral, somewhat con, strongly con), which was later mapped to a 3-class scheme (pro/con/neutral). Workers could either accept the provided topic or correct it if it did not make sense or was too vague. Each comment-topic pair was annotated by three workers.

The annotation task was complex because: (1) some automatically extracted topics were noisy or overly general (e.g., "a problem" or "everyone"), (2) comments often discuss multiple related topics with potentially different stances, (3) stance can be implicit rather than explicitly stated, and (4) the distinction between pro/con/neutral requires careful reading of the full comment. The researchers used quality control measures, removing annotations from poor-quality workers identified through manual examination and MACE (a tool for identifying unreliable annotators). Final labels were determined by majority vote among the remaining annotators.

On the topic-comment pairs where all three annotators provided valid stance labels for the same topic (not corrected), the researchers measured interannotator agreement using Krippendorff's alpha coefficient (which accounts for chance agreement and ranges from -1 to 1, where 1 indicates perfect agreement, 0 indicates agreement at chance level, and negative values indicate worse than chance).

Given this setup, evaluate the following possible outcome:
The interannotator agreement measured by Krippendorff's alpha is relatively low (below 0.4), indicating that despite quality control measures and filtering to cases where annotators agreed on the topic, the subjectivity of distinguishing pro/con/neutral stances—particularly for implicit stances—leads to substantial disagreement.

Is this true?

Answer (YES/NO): NO